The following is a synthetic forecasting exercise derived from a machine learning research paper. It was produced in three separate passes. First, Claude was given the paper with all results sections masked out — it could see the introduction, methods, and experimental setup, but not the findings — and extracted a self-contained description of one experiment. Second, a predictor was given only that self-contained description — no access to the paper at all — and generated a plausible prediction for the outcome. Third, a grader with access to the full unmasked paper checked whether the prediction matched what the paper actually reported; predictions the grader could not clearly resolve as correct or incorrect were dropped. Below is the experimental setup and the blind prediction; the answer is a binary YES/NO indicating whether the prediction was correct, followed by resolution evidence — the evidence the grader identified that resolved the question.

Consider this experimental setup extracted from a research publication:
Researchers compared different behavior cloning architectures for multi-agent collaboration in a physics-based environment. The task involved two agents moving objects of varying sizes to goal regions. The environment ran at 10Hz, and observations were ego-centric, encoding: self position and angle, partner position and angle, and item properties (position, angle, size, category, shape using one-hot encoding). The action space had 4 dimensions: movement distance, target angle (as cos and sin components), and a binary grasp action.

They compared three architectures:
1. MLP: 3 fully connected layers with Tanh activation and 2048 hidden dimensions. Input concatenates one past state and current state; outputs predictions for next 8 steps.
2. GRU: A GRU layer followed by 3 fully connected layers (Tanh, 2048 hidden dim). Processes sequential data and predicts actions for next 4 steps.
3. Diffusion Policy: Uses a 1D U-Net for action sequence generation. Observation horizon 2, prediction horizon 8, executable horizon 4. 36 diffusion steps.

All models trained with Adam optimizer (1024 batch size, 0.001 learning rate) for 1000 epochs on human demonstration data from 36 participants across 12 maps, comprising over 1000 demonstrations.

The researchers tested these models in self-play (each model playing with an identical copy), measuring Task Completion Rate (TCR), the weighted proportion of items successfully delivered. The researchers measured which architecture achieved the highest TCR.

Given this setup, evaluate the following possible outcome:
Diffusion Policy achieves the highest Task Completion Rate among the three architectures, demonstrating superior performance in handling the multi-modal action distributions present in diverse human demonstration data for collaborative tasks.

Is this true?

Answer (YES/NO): YES